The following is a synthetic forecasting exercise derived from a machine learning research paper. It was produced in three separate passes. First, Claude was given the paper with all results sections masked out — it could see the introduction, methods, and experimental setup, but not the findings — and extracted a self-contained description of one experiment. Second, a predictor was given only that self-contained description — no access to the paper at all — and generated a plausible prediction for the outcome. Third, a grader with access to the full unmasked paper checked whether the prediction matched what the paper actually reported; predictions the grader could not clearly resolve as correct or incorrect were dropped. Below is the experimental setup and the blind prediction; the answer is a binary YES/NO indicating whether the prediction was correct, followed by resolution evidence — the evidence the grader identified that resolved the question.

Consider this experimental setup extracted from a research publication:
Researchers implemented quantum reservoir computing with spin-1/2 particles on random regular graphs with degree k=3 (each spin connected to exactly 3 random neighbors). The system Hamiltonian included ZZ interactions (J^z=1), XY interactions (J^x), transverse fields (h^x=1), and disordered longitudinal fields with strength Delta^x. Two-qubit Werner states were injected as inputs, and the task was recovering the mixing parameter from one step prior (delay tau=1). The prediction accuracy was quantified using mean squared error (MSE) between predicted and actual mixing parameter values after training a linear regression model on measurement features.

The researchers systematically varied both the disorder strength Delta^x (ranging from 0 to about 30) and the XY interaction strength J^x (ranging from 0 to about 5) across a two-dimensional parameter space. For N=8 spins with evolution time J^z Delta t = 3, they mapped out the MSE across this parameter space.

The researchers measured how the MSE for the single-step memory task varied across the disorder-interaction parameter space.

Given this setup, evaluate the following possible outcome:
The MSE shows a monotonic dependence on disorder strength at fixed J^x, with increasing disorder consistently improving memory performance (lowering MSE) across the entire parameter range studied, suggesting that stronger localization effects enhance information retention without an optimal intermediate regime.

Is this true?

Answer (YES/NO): NO